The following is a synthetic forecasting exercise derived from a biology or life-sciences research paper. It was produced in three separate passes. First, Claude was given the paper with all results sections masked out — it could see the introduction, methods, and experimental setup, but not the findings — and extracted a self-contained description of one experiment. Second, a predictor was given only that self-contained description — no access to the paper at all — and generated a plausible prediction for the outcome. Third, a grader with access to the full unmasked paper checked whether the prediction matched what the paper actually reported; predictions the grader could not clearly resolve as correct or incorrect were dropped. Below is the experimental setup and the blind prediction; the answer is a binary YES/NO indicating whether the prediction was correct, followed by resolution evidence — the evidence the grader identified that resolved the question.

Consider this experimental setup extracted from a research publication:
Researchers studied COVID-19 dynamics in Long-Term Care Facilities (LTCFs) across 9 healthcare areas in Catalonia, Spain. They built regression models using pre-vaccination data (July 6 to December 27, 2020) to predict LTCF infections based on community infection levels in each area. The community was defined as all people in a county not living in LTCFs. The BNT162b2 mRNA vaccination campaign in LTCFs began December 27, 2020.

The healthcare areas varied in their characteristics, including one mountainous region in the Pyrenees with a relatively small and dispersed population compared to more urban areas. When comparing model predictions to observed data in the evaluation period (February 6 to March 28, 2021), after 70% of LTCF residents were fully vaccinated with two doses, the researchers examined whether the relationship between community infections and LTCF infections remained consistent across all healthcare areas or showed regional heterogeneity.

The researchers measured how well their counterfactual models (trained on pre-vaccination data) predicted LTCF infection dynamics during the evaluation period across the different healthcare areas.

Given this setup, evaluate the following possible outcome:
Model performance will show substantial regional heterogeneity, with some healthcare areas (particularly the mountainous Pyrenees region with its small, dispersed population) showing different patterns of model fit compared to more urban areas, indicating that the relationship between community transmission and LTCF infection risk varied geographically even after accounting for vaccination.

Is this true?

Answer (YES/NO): NO